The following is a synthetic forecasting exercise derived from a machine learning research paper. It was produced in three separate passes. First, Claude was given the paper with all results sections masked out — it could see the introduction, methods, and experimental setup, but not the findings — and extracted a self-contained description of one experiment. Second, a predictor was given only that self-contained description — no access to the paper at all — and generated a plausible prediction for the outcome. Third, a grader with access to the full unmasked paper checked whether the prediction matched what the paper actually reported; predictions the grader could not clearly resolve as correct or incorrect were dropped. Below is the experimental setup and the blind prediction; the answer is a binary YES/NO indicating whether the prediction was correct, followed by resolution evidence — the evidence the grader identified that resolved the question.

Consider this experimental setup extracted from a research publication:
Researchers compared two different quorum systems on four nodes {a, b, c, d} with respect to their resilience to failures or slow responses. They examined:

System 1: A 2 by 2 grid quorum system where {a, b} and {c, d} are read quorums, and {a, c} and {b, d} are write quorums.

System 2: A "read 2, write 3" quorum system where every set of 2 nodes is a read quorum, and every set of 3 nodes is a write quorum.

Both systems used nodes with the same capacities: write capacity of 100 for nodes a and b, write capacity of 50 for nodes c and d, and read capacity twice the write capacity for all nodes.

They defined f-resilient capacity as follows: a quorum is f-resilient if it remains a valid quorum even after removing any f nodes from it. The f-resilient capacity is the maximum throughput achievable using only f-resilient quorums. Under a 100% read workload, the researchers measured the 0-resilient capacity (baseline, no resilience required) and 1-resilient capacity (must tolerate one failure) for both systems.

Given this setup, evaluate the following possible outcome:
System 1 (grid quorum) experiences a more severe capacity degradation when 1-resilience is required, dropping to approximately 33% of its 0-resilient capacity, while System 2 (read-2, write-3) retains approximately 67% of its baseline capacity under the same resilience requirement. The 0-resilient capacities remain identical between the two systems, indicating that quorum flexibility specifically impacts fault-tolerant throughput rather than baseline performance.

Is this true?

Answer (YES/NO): YES